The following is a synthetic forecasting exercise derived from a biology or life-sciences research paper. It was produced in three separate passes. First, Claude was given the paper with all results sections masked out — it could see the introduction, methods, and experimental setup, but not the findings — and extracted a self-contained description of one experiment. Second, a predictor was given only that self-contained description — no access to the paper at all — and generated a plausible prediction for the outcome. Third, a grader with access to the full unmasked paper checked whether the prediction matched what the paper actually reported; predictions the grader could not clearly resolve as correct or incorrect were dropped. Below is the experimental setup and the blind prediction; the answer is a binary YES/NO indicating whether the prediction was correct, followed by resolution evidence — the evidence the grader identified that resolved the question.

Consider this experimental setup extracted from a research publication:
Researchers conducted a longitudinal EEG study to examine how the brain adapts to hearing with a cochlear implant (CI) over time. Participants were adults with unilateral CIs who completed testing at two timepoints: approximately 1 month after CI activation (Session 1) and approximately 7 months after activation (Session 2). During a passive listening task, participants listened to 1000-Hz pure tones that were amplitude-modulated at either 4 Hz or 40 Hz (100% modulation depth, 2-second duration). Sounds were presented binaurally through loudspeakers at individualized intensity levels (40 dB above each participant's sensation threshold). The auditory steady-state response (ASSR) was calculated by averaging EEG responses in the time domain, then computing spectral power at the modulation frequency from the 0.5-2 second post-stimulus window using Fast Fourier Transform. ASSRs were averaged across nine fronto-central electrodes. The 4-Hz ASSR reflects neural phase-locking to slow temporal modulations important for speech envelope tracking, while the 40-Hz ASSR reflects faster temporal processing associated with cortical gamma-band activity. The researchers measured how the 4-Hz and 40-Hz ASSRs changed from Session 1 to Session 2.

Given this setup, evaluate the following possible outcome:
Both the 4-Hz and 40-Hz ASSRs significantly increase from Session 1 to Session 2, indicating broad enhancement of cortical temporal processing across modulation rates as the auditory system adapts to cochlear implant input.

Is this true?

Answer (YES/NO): NO